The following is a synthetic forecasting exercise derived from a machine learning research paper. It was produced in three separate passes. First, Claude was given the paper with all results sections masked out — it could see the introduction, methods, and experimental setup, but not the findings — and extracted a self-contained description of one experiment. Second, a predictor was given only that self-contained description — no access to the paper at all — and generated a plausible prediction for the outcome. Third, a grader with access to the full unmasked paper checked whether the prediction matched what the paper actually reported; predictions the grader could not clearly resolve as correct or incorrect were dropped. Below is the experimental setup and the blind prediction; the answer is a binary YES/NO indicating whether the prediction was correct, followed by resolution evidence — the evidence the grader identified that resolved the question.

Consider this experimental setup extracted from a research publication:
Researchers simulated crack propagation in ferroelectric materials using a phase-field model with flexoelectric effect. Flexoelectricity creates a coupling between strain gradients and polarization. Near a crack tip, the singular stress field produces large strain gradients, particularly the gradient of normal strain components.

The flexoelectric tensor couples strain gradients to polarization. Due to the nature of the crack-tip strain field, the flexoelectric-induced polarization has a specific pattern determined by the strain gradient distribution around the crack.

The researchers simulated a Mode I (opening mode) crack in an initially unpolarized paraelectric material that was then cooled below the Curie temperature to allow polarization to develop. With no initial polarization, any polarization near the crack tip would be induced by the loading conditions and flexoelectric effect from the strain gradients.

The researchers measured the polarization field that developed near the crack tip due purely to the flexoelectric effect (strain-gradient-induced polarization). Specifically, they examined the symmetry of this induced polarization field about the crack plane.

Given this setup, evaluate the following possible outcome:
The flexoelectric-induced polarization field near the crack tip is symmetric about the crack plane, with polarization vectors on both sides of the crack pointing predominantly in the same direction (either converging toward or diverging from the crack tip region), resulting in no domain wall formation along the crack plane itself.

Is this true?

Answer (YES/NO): NO